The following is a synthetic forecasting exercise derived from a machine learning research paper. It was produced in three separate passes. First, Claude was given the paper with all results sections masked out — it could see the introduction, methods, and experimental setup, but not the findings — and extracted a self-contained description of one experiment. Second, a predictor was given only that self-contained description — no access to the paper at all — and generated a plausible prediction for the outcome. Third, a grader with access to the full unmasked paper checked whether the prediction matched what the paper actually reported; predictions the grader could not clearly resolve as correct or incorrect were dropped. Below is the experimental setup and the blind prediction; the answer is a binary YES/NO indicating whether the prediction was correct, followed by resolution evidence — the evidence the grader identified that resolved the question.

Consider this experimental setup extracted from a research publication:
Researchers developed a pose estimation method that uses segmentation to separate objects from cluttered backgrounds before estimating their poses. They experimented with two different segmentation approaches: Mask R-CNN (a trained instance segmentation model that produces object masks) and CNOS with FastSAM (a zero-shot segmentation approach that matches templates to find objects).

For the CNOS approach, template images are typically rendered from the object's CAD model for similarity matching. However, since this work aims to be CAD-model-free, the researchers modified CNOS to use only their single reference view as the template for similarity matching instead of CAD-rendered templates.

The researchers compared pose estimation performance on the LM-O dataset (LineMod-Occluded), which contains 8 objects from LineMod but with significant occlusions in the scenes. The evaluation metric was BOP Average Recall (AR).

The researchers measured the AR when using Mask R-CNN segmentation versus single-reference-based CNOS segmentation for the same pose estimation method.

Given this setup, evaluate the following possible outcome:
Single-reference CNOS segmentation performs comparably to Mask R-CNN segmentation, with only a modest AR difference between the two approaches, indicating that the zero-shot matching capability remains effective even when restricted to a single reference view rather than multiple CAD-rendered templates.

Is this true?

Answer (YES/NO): NO